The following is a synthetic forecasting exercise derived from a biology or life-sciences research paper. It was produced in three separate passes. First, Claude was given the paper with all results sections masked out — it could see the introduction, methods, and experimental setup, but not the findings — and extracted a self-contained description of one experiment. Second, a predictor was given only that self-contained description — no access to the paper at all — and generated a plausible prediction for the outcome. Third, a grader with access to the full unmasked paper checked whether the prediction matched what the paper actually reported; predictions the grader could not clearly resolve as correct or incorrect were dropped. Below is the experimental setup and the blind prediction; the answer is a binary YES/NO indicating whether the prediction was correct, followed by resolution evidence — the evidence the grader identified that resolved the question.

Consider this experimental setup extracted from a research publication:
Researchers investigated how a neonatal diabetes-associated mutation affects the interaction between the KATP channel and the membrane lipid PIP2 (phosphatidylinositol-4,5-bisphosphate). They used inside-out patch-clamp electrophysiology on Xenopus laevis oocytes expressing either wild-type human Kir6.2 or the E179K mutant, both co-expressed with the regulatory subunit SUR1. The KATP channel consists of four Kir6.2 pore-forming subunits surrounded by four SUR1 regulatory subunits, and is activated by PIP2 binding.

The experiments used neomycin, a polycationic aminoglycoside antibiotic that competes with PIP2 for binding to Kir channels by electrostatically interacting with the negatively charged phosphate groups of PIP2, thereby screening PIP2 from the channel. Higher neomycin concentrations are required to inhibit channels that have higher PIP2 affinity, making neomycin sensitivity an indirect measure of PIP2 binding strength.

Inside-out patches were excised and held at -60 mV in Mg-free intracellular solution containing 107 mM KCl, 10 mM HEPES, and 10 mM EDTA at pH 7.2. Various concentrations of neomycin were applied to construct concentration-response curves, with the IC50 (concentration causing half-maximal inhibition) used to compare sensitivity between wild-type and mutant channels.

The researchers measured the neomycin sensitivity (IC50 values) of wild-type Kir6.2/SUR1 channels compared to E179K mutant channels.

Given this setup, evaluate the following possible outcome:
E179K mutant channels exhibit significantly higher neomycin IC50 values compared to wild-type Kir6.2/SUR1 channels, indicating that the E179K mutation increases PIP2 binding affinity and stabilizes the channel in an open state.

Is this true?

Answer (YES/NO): YES